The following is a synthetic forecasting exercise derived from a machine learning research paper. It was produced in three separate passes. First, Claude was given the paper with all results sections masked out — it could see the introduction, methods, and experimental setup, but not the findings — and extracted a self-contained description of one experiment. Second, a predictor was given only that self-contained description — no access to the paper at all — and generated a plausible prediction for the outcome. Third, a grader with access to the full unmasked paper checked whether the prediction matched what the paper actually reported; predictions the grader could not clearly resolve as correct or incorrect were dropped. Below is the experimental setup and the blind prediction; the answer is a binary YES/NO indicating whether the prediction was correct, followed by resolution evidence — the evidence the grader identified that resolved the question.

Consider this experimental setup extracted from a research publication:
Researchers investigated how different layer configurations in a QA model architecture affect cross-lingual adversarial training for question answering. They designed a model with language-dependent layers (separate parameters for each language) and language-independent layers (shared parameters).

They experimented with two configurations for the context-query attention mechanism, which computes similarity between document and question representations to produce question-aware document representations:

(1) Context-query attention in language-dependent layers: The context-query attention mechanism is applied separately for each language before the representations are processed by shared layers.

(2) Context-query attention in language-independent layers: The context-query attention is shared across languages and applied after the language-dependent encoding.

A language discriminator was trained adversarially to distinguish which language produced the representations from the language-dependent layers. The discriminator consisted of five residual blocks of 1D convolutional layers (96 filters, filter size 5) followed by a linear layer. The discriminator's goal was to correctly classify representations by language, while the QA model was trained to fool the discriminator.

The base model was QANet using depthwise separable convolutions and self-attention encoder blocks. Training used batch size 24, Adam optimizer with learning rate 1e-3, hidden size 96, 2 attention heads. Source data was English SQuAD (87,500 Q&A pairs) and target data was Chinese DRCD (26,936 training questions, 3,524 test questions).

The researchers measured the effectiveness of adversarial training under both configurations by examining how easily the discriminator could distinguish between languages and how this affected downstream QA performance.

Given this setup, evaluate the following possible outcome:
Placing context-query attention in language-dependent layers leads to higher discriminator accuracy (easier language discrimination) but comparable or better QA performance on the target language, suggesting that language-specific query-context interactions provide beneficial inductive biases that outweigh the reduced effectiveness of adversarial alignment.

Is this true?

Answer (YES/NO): NO